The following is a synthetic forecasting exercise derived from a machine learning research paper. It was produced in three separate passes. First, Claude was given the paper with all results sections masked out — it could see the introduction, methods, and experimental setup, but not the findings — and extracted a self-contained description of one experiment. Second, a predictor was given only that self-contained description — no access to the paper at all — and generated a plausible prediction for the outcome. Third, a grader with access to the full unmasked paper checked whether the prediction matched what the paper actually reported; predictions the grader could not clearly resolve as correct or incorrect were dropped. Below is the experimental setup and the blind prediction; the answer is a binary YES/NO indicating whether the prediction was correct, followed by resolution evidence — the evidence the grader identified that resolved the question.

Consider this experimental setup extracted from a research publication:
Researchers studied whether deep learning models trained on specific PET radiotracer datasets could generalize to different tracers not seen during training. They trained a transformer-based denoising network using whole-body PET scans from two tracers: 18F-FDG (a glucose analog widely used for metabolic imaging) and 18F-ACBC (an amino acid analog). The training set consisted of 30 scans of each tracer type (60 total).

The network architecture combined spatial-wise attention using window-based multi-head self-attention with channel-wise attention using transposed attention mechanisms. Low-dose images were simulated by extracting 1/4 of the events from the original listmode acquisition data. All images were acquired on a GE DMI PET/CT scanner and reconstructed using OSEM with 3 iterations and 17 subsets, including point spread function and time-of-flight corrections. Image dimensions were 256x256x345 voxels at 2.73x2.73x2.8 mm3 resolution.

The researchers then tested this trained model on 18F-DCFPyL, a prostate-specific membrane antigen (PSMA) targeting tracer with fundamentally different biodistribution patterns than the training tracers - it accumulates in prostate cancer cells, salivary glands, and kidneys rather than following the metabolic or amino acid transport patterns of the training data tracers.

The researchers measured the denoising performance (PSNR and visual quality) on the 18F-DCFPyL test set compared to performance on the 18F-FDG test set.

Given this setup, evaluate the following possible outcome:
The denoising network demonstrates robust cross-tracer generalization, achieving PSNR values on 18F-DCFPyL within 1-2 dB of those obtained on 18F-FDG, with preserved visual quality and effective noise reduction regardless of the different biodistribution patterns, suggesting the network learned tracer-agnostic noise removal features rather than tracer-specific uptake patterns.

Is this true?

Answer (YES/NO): YES